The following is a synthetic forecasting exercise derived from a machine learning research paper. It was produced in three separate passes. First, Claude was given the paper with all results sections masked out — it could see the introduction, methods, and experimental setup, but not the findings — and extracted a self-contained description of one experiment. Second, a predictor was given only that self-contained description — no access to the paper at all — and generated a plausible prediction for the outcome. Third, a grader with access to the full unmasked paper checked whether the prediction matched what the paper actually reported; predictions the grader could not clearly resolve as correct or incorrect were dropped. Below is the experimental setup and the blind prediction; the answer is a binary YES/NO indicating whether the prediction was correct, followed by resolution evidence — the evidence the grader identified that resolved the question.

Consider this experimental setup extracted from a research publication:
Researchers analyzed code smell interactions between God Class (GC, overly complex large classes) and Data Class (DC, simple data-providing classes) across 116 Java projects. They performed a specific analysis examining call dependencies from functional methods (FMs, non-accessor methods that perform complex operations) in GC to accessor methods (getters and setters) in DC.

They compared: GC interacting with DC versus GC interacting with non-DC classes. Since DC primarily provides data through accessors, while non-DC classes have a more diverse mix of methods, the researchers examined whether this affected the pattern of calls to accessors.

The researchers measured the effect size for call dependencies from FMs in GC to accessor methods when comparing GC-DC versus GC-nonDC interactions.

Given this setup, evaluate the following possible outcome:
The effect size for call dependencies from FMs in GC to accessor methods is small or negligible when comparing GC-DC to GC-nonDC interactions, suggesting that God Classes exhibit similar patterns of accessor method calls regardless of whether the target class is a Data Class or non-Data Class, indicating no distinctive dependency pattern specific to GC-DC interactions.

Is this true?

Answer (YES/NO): NO